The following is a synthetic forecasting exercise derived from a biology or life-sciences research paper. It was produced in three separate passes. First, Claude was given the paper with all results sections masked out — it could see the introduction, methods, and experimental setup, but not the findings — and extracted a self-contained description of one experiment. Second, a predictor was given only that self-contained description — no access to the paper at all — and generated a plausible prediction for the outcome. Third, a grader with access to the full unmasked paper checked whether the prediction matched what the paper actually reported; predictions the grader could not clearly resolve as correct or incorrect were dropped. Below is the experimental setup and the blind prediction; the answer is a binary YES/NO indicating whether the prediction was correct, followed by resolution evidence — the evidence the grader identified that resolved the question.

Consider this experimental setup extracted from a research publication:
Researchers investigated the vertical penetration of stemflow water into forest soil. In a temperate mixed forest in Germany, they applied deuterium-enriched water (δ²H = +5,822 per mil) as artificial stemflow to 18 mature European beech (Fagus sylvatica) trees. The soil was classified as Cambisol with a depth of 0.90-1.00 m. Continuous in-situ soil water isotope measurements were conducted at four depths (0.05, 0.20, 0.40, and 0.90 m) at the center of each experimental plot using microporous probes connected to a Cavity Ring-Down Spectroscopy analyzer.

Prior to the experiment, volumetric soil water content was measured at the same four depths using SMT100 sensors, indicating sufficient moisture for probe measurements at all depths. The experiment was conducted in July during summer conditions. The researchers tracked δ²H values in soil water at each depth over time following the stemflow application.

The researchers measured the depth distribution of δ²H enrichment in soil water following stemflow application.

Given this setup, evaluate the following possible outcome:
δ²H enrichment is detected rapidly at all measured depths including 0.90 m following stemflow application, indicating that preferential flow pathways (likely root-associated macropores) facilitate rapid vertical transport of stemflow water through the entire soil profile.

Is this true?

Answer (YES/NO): NO